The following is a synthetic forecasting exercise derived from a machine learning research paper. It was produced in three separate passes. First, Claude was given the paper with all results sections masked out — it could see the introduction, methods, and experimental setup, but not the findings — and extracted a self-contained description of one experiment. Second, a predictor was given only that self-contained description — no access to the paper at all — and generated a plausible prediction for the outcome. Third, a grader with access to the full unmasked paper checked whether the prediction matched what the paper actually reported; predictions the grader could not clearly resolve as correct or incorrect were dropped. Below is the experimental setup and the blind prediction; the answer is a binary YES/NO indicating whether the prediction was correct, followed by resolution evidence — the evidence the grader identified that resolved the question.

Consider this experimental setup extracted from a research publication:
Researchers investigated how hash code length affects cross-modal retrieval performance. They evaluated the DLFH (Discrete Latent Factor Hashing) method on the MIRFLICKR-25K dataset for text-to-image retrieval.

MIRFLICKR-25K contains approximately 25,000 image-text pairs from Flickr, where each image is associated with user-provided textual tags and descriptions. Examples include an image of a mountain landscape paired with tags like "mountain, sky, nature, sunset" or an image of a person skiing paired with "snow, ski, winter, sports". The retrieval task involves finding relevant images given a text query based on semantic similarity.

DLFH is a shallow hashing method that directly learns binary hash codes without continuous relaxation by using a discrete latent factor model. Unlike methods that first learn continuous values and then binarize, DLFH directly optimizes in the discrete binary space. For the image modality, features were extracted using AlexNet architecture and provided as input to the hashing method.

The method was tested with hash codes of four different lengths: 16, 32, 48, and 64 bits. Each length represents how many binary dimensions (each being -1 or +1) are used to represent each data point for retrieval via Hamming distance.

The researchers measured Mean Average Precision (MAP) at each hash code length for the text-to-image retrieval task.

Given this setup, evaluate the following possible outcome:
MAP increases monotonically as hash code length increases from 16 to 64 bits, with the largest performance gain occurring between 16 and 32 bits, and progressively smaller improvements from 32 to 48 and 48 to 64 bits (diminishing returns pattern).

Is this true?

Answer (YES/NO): YES